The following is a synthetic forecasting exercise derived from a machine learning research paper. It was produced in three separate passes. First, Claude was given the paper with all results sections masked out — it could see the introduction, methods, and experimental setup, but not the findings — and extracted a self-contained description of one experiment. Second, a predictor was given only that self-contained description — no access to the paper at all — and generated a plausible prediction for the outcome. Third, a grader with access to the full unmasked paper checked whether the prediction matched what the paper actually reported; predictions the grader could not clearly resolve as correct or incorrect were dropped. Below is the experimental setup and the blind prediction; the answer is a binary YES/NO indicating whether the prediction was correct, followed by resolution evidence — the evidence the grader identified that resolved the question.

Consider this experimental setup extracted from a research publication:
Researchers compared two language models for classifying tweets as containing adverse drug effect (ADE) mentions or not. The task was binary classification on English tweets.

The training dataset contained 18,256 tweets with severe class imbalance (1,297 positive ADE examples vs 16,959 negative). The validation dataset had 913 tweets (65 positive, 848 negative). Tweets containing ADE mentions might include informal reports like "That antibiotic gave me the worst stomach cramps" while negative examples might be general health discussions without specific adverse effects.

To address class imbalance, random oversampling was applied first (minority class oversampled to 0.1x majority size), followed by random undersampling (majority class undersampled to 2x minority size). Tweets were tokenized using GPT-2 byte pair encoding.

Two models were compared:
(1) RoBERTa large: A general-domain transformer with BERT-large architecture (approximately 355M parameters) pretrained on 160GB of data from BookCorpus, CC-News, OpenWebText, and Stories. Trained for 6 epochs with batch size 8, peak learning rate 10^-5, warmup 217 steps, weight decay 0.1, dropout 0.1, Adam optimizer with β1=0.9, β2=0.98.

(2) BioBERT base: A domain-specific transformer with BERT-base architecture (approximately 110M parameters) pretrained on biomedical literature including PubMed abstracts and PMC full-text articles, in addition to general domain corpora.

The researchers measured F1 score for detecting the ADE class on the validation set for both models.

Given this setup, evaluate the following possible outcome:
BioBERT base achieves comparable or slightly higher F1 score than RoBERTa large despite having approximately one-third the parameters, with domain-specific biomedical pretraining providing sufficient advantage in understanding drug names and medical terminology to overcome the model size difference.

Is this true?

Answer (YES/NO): NO